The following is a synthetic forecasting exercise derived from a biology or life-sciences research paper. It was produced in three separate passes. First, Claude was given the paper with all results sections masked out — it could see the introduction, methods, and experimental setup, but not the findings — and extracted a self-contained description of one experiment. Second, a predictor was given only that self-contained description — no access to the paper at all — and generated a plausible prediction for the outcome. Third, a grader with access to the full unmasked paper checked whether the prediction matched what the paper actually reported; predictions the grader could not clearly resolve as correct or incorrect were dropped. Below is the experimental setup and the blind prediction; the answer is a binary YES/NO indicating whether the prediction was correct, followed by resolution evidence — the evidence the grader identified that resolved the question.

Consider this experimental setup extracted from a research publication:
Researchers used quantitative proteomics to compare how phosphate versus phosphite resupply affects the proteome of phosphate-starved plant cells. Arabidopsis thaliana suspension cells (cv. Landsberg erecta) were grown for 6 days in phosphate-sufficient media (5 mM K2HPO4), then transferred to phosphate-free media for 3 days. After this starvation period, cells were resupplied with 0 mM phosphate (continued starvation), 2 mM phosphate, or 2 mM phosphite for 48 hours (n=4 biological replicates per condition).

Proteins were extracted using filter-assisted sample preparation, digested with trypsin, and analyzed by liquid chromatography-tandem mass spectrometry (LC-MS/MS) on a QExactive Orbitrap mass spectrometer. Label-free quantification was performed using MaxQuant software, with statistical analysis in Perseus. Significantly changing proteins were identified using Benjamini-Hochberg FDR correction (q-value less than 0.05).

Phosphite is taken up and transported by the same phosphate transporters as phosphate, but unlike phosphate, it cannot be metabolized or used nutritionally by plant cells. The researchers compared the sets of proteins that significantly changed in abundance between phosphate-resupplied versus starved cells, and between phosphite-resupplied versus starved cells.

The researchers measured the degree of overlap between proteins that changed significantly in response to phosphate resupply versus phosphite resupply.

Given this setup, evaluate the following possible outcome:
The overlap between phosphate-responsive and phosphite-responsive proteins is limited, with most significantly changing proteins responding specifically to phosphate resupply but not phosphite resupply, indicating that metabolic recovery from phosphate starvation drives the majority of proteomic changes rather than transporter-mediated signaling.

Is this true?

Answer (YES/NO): NO